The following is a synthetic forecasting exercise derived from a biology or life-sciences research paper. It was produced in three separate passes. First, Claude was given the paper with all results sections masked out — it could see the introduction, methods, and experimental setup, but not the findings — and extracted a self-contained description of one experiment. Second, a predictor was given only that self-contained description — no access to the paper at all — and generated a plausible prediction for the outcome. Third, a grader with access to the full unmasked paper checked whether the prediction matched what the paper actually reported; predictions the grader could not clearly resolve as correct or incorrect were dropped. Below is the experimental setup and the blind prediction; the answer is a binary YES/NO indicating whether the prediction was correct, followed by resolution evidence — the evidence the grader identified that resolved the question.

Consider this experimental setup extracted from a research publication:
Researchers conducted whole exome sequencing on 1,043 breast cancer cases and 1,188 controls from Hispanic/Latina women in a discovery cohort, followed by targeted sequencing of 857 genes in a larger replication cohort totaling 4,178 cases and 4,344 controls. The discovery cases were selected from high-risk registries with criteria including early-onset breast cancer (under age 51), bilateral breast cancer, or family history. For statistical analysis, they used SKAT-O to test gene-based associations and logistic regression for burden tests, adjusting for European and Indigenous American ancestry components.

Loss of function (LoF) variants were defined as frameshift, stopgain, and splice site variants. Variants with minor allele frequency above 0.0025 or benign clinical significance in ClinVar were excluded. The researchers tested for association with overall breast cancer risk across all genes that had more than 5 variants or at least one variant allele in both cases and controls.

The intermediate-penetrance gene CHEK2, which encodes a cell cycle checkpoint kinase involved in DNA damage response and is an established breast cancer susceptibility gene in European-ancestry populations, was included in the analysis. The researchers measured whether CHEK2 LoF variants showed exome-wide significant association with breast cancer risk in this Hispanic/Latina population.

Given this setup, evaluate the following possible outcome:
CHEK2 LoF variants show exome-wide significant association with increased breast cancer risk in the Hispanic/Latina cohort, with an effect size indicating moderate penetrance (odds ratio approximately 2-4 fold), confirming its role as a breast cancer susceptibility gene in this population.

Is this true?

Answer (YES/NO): NO